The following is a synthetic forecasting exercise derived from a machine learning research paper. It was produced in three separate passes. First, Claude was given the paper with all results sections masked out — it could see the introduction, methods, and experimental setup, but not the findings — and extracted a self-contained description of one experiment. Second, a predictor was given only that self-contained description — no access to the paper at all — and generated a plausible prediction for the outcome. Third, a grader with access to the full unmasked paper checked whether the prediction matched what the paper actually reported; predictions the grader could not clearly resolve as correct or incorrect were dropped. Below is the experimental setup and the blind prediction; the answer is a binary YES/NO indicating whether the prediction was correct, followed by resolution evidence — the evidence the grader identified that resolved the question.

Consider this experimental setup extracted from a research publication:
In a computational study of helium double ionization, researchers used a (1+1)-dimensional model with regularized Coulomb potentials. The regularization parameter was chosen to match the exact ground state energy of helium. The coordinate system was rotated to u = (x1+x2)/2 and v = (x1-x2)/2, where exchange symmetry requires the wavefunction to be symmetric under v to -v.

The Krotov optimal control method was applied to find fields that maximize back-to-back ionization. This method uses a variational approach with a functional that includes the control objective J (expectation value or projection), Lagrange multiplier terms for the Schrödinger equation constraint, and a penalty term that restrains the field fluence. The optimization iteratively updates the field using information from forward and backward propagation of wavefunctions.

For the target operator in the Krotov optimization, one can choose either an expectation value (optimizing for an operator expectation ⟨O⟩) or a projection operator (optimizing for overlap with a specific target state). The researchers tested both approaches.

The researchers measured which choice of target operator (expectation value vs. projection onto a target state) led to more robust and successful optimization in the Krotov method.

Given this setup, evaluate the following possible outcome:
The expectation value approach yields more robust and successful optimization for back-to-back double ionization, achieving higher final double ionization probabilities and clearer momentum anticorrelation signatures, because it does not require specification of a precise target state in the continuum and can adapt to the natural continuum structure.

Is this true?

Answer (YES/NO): YES